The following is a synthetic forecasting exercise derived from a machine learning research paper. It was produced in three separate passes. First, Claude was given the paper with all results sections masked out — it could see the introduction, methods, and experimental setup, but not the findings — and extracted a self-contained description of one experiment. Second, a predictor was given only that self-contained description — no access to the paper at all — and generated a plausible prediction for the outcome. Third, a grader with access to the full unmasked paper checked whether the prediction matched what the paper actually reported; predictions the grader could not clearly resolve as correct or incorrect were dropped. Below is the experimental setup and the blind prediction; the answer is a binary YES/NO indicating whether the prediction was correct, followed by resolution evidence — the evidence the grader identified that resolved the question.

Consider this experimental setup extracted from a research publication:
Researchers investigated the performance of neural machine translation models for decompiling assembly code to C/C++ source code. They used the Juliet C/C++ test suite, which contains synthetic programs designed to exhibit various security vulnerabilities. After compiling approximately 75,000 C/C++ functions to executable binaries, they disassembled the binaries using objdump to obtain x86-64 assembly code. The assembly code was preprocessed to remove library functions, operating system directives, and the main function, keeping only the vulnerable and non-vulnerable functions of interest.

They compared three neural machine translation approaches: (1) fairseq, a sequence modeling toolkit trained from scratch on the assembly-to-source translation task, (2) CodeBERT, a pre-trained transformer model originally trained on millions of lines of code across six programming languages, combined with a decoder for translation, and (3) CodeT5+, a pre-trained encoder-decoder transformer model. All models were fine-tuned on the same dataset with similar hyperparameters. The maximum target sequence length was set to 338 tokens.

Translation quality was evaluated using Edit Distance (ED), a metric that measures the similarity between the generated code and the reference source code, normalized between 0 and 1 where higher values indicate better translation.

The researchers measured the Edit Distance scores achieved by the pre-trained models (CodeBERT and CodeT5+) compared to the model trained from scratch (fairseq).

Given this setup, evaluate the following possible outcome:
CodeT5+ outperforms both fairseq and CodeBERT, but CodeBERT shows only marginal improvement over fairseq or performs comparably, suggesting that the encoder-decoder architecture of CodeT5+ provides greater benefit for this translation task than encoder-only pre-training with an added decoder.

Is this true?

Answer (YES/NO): NO